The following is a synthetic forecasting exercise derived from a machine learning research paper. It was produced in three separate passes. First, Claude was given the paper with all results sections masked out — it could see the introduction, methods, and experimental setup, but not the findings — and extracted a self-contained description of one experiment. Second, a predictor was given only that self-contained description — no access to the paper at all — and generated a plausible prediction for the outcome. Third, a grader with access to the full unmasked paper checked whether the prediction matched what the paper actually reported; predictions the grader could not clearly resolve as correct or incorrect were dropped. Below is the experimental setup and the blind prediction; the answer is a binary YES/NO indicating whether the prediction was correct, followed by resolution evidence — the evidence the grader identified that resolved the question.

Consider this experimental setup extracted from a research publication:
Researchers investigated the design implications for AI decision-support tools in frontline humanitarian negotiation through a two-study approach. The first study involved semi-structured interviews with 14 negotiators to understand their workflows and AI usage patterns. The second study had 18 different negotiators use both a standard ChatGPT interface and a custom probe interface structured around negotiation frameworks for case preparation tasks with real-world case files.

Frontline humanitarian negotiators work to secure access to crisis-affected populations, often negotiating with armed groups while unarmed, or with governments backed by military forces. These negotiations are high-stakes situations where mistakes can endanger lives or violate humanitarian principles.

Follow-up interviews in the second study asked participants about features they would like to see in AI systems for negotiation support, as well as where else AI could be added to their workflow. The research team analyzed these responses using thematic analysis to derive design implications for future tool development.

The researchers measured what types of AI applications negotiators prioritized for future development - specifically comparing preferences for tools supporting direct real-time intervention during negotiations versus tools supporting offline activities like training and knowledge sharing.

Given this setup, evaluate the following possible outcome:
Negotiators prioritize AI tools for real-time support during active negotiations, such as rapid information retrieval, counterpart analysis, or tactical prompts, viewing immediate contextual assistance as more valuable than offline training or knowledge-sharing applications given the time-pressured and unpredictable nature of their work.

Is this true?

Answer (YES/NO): NO